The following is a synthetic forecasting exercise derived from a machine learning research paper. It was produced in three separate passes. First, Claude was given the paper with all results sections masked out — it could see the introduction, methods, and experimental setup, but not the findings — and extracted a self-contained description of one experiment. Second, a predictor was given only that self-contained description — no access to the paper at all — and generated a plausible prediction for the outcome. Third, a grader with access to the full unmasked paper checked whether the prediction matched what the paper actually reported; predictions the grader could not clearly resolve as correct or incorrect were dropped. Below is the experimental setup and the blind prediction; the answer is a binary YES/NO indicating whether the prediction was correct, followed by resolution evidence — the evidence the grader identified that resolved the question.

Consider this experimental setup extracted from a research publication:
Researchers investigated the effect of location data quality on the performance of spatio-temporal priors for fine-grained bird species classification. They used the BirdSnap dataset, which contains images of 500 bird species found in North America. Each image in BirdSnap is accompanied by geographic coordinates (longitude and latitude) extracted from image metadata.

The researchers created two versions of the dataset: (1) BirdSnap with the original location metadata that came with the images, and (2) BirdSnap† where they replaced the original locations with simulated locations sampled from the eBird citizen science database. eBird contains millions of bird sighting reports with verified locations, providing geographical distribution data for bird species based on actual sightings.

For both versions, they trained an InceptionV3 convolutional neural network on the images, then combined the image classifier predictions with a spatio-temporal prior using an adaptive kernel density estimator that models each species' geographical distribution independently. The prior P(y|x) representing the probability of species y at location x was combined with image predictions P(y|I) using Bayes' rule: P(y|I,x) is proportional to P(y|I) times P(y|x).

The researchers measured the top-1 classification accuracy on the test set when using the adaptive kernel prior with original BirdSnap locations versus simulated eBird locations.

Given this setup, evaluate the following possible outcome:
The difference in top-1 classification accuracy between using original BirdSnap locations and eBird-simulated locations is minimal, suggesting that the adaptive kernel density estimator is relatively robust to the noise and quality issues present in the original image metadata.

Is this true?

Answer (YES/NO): NO